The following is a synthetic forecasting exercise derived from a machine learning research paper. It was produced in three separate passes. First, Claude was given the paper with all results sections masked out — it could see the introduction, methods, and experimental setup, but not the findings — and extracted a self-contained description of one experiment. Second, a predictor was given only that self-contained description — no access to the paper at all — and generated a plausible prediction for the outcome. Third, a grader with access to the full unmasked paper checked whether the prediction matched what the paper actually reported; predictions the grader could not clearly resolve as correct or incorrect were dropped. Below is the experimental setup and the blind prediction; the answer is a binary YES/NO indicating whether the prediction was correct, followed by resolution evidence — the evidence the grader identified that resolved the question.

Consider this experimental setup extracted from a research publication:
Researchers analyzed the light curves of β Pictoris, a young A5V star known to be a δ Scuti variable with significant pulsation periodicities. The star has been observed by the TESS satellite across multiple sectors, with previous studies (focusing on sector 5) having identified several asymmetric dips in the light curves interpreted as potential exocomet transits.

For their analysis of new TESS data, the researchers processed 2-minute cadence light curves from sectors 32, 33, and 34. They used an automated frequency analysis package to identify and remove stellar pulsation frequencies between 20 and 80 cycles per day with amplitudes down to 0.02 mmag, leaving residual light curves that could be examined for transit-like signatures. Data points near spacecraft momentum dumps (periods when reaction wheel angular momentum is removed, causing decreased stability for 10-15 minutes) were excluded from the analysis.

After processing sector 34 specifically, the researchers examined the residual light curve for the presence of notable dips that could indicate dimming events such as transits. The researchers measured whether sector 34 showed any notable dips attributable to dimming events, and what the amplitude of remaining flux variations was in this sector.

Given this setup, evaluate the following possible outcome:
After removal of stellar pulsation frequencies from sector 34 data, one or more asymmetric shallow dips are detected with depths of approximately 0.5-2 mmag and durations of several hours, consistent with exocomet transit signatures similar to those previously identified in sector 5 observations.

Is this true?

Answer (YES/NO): NO